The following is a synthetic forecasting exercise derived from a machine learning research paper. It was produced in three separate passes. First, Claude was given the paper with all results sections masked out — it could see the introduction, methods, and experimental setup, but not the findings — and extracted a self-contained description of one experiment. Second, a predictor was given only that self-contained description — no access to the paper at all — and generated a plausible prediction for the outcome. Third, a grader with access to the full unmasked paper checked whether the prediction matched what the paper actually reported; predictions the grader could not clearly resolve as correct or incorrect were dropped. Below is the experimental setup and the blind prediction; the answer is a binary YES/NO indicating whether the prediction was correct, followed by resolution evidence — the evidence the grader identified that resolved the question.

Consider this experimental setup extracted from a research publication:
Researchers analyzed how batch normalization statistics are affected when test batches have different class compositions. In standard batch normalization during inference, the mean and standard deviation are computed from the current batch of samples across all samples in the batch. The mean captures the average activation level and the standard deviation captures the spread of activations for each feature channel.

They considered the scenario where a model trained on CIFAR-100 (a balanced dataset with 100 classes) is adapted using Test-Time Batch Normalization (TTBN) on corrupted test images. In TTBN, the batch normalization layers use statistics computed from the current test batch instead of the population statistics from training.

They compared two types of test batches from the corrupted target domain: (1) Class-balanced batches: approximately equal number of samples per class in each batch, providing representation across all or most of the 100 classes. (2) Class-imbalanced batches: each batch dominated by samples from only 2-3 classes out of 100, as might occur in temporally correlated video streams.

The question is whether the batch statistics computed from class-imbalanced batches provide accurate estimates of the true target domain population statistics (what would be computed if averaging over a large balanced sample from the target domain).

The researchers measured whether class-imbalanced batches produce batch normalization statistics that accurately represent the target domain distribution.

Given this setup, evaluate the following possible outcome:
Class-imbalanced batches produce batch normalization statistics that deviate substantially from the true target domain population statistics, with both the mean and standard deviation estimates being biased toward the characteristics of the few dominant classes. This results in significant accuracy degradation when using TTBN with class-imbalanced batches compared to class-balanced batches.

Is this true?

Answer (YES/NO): YES